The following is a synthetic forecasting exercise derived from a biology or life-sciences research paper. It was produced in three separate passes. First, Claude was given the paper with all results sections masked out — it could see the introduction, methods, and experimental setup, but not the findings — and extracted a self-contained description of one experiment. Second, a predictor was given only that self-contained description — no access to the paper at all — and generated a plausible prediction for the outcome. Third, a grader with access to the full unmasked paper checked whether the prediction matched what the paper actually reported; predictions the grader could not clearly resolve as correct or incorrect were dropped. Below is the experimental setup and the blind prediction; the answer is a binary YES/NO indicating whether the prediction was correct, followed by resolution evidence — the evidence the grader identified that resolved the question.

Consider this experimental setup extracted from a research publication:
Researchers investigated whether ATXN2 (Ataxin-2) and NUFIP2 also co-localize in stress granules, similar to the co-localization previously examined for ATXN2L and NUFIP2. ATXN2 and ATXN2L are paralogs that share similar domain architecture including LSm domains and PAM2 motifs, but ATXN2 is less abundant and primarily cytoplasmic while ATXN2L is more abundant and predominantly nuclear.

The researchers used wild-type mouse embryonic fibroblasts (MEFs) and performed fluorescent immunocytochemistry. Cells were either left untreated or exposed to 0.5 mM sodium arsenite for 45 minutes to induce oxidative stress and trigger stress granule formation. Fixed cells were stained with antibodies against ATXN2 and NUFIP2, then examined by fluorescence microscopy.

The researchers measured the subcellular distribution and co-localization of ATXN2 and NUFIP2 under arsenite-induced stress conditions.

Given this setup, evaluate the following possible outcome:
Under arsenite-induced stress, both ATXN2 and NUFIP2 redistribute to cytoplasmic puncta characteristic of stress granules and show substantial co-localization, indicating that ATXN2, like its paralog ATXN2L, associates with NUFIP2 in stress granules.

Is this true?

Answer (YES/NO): YES